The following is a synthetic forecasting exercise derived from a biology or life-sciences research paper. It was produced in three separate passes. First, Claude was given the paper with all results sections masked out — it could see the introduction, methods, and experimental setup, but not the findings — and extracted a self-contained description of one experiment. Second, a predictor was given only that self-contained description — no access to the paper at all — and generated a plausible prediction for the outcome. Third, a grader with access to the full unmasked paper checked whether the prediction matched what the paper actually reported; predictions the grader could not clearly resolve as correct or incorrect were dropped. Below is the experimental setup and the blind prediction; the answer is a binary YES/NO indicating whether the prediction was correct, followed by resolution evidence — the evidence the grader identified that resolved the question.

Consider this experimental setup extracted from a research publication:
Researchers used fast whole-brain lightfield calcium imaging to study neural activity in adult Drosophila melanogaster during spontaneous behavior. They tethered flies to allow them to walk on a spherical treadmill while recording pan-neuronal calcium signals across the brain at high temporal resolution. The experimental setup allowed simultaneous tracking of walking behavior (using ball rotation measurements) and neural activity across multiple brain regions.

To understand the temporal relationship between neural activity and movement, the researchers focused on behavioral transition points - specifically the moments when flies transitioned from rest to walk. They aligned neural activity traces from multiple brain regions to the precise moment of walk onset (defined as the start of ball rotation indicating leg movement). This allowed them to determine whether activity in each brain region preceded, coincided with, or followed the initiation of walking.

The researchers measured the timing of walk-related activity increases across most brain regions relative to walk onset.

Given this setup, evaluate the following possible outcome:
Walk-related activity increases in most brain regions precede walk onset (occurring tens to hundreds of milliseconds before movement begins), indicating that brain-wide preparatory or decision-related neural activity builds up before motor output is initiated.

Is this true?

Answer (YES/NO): NO